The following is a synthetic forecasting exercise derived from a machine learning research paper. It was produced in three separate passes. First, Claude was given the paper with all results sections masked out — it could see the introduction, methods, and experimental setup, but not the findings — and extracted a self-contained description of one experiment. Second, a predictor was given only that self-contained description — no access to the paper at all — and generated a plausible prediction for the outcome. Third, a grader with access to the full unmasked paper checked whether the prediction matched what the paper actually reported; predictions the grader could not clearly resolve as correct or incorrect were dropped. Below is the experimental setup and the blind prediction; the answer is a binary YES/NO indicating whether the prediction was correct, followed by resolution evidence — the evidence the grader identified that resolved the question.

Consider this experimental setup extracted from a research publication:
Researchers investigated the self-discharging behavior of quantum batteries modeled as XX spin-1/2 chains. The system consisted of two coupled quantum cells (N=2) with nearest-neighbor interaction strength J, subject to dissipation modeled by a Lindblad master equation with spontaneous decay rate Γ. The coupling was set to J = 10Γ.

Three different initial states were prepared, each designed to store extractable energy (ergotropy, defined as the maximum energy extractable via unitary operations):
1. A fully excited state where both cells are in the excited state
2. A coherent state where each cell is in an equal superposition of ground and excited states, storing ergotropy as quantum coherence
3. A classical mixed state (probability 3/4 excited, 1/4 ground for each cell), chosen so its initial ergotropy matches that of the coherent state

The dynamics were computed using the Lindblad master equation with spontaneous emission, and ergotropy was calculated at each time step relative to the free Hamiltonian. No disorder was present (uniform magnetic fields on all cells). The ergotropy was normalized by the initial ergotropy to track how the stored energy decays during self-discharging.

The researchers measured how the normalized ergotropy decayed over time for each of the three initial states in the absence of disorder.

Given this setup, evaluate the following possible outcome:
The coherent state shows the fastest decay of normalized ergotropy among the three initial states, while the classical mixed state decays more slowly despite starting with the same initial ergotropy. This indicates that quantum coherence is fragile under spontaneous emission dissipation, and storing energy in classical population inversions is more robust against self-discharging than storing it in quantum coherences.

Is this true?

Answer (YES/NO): NO